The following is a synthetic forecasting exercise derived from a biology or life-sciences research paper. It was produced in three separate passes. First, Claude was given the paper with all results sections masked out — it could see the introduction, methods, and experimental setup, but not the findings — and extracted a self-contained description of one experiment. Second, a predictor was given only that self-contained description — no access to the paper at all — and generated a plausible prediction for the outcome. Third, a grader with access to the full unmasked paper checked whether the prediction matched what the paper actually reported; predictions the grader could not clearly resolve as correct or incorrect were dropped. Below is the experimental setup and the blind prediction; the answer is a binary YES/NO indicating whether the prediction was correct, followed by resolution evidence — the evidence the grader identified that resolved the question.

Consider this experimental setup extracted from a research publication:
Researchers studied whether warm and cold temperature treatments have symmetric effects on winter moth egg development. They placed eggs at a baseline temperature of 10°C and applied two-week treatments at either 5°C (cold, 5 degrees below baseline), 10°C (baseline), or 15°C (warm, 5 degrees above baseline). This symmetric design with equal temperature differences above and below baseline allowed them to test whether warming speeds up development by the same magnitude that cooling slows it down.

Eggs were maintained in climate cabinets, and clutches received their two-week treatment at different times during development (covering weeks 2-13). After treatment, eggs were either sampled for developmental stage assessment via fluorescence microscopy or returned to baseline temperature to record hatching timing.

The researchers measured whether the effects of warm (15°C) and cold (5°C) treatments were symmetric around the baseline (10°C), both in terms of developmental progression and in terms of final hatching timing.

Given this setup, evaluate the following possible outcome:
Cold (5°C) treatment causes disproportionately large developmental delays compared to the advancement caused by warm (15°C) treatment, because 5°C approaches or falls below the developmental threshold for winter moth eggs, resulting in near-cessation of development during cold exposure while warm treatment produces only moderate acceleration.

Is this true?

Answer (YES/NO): NO